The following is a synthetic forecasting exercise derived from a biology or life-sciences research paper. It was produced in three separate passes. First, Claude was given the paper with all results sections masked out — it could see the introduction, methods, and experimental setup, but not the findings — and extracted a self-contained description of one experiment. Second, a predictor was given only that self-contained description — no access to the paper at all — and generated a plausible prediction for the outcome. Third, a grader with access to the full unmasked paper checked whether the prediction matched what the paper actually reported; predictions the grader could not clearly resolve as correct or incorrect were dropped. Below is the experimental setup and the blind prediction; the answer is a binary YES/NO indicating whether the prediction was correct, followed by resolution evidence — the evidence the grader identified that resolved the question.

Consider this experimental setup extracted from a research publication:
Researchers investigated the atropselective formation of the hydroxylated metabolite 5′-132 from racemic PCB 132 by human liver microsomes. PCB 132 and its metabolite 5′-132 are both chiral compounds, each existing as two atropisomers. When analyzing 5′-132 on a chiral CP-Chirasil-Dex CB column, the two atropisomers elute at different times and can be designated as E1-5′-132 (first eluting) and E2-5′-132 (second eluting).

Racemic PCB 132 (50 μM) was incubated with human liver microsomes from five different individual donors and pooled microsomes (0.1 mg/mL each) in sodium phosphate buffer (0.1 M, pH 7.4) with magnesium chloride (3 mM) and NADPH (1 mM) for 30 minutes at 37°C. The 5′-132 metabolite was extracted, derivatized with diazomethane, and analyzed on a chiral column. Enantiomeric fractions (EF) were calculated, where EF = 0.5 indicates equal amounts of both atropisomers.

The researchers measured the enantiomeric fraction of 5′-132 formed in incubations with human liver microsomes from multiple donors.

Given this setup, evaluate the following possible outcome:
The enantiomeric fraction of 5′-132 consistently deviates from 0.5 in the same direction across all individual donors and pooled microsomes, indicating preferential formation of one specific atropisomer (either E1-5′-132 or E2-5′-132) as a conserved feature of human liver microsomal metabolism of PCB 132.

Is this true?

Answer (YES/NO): YES